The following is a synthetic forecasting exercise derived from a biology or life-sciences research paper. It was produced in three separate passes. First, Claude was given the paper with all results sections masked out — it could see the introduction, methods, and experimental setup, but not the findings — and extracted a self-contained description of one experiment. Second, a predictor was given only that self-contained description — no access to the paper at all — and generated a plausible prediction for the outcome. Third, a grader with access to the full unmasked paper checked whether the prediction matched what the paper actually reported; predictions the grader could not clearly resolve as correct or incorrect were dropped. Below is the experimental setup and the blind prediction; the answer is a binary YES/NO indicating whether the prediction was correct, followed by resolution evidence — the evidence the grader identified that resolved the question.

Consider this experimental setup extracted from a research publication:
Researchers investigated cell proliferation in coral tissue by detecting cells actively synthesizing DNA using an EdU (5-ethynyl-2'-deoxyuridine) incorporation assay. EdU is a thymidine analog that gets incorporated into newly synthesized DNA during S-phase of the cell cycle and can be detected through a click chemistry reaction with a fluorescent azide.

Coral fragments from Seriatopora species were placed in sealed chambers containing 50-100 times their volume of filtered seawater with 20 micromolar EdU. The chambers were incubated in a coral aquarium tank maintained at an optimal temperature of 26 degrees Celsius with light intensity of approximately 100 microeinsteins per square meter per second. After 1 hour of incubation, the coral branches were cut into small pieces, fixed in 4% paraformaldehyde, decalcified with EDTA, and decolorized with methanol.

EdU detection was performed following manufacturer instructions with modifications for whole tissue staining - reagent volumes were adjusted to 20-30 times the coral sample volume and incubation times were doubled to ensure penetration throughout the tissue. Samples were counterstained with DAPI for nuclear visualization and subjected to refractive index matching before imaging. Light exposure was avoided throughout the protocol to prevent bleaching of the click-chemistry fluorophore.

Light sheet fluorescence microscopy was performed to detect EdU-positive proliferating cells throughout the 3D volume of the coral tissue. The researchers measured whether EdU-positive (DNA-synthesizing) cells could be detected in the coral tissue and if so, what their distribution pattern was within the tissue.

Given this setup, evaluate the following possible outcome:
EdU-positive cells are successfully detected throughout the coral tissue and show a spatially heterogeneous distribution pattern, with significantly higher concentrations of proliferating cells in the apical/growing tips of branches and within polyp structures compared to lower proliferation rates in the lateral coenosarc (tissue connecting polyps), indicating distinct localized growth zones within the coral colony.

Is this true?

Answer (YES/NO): NO